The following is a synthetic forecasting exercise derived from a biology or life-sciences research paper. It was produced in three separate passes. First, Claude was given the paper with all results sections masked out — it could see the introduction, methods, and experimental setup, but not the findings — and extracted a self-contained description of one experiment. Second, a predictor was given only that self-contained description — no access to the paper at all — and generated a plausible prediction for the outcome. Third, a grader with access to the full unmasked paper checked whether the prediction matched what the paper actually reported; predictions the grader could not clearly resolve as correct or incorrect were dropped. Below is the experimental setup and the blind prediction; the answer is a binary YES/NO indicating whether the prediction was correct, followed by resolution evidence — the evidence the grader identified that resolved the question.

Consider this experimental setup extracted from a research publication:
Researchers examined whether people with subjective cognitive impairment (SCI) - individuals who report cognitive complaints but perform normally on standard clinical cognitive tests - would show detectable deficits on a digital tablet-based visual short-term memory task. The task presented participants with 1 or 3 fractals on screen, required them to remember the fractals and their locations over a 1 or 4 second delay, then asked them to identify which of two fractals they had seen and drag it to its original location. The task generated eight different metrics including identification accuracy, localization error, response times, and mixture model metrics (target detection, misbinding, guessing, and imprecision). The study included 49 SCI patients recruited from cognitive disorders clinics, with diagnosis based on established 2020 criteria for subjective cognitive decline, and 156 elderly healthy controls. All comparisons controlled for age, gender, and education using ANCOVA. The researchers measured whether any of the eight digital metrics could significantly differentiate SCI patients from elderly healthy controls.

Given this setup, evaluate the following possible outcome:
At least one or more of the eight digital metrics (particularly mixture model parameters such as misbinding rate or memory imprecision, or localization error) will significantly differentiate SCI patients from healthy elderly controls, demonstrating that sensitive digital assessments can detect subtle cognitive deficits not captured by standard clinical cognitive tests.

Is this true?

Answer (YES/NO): NO